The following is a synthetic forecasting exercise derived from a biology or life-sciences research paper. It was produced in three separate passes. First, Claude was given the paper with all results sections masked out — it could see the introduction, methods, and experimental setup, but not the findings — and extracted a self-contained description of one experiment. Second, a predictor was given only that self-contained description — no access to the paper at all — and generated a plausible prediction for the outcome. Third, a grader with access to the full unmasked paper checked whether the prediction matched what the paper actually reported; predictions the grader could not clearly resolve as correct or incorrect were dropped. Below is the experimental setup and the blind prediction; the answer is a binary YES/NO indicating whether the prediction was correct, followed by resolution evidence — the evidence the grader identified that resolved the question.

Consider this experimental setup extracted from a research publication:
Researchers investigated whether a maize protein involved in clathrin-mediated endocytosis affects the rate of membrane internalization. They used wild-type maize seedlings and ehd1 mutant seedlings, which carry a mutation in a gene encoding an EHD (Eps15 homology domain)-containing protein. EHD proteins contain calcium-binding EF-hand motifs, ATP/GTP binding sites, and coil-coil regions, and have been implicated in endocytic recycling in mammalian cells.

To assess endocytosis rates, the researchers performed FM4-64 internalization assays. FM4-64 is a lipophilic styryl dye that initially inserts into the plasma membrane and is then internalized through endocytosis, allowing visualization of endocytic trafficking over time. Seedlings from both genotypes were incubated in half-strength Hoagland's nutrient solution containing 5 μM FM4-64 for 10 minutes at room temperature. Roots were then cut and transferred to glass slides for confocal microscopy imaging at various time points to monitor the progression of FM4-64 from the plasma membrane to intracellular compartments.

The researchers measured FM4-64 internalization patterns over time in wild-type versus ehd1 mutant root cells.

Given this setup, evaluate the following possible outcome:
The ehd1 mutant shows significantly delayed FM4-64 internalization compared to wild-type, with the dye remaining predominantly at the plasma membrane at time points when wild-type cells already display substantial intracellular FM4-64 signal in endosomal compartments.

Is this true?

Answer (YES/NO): YES